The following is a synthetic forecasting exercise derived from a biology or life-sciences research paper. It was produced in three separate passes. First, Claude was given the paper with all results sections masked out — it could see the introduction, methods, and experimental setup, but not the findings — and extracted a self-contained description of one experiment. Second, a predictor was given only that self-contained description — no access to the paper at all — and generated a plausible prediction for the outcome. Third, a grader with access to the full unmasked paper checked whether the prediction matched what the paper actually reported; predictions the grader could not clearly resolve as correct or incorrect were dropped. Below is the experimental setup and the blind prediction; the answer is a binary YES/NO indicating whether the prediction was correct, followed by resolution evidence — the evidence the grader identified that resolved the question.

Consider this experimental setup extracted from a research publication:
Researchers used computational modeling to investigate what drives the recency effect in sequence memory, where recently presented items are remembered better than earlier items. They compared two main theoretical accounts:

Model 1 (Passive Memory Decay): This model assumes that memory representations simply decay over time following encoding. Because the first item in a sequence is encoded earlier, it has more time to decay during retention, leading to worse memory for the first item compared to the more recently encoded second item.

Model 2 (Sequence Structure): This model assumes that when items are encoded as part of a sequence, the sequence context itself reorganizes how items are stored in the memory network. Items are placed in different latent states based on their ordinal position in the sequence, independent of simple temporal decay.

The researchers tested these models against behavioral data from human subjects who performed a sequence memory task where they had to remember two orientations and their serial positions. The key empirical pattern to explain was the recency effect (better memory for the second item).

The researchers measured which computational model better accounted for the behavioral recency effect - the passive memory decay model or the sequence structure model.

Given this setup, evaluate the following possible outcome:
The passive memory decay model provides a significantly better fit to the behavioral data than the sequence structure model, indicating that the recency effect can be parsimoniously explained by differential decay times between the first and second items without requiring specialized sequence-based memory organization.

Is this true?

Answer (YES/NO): NO